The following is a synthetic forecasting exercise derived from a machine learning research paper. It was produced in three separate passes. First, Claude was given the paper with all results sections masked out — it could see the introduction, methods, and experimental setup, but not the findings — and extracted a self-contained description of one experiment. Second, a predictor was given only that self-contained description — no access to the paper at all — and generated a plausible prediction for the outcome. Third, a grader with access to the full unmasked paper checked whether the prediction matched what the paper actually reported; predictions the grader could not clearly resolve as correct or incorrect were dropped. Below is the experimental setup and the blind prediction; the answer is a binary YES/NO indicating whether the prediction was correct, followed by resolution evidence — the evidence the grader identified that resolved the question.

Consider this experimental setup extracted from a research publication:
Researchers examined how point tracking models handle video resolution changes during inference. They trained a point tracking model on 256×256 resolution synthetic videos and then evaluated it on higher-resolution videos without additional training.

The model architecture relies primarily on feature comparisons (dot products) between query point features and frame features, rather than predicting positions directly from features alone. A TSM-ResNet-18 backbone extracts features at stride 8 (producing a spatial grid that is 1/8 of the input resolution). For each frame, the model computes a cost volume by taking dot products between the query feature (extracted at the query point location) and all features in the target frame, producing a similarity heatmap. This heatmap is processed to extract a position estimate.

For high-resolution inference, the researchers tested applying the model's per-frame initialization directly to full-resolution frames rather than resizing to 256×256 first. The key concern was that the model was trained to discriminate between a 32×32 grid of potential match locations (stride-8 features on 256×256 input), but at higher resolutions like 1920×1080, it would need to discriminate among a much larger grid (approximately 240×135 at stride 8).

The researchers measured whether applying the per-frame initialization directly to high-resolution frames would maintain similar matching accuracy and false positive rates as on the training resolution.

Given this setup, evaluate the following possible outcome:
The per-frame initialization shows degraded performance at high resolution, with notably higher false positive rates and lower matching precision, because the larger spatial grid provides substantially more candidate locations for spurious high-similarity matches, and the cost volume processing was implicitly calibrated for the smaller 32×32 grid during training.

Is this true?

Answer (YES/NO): YES